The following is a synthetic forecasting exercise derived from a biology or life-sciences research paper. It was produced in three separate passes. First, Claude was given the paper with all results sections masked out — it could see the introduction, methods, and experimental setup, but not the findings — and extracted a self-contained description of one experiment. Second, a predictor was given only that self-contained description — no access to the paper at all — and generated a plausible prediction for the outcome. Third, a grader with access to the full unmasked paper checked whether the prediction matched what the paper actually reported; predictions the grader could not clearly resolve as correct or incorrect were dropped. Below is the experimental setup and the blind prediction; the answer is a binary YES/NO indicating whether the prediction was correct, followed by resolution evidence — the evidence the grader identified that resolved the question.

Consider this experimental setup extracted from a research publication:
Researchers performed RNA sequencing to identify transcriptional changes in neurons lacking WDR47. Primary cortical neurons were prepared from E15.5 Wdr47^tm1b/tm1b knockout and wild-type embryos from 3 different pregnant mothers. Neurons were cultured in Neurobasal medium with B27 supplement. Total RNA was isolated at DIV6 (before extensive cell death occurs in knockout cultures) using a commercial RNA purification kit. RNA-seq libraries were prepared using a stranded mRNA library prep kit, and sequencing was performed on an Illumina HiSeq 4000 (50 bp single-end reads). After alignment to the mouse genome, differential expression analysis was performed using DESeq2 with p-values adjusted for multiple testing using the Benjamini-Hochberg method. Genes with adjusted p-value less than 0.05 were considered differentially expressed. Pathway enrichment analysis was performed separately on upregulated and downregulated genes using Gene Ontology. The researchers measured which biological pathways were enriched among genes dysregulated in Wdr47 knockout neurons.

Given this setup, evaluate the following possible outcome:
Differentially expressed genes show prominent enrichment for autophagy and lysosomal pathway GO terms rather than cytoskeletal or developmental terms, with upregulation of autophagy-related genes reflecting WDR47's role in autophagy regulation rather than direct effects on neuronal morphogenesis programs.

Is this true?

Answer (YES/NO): NO